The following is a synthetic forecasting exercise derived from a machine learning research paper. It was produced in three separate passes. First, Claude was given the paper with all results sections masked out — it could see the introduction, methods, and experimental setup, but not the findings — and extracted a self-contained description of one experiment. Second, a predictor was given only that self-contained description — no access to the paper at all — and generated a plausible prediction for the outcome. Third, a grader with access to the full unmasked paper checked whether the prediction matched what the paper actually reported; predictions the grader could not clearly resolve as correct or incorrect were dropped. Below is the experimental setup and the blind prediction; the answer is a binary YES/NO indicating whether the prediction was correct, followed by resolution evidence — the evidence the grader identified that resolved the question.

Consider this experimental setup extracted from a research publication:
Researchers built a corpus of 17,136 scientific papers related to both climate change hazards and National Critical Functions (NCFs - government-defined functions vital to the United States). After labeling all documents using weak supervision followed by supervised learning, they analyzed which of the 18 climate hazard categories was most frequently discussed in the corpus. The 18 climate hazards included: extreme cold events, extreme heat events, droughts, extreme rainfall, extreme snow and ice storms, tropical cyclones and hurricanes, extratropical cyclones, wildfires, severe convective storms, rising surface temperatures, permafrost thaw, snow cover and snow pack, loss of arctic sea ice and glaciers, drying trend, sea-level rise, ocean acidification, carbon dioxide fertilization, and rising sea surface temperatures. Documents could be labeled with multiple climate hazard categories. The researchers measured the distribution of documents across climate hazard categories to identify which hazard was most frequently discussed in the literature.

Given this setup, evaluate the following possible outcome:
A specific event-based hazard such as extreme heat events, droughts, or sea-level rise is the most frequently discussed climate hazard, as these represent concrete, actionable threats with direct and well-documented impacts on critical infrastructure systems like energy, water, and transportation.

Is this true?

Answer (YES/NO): NO